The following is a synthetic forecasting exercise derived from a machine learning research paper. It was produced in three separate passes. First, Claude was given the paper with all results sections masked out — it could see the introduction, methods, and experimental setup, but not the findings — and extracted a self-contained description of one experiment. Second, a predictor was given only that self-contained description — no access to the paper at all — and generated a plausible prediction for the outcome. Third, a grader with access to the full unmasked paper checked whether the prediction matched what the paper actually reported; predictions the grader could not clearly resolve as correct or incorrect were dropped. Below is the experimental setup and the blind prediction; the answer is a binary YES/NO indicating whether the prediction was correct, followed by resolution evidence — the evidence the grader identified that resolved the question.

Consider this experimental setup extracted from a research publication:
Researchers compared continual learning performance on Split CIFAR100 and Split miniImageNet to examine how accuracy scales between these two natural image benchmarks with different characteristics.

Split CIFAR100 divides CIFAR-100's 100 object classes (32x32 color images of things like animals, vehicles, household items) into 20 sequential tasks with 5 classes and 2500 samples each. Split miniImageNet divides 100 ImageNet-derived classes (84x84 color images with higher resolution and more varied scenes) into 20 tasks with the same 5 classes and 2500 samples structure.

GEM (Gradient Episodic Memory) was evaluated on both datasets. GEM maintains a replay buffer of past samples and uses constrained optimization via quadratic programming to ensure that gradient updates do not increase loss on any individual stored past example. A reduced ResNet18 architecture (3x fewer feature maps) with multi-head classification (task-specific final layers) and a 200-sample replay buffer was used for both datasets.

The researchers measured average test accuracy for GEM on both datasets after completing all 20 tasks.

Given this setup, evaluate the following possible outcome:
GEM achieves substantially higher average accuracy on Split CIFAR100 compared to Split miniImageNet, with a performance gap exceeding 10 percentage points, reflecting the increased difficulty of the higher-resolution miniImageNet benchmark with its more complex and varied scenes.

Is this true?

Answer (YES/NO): NO